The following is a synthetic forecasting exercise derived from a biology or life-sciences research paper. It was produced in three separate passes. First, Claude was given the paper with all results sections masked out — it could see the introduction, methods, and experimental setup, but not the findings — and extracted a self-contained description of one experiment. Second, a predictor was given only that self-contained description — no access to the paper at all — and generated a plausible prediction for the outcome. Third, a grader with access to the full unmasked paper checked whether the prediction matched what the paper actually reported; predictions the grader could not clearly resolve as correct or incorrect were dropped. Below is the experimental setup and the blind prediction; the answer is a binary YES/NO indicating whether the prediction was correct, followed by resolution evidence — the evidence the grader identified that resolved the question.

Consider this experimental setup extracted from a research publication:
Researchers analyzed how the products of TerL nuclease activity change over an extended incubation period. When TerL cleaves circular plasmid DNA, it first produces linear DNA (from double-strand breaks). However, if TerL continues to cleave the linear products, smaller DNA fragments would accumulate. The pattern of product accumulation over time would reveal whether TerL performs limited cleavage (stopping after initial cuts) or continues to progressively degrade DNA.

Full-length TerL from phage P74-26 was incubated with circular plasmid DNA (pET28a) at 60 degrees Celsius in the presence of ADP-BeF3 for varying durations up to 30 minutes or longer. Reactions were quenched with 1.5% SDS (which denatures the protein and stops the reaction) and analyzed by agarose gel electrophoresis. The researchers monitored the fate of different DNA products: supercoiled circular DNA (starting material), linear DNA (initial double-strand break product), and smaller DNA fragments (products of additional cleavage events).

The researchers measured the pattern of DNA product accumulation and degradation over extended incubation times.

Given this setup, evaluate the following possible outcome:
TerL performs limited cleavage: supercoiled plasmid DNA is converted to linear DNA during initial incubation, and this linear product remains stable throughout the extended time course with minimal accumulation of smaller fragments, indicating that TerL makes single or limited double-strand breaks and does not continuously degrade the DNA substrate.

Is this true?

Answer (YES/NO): NO